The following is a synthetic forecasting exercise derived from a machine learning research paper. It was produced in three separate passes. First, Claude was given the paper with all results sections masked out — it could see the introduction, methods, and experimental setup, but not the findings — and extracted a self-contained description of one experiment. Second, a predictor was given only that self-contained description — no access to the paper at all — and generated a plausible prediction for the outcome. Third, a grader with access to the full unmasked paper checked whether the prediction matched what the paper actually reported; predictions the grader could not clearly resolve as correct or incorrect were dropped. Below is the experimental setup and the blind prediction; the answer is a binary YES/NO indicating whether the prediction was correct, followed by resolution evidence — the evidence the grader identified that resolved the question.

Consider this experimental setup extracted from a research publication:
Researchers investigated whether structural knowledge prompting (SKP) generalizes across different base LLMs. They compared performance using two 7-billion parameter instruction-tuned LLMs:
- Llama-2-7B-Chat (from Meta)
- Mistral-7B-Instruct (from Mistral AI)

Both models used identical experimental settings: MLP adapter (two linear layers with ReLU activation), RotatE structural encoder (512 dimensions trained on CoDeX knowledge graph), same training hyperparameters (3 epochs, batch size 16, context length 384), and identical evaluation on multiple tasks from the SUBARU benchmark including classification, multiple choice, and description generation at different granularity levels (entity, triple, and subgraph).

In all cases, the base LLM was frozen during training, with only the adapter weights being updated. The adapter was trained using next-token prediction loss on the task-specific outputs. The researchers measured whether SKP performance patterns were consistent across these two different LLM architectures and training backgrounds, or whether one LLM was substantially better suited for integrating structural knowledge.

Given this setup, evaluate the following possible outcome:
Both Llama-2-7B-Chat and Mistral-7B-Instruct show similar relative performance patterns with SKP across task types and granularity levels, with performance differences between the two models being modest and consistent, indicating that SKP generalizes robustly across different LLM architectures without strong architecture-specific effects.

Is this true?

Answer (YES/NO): YES